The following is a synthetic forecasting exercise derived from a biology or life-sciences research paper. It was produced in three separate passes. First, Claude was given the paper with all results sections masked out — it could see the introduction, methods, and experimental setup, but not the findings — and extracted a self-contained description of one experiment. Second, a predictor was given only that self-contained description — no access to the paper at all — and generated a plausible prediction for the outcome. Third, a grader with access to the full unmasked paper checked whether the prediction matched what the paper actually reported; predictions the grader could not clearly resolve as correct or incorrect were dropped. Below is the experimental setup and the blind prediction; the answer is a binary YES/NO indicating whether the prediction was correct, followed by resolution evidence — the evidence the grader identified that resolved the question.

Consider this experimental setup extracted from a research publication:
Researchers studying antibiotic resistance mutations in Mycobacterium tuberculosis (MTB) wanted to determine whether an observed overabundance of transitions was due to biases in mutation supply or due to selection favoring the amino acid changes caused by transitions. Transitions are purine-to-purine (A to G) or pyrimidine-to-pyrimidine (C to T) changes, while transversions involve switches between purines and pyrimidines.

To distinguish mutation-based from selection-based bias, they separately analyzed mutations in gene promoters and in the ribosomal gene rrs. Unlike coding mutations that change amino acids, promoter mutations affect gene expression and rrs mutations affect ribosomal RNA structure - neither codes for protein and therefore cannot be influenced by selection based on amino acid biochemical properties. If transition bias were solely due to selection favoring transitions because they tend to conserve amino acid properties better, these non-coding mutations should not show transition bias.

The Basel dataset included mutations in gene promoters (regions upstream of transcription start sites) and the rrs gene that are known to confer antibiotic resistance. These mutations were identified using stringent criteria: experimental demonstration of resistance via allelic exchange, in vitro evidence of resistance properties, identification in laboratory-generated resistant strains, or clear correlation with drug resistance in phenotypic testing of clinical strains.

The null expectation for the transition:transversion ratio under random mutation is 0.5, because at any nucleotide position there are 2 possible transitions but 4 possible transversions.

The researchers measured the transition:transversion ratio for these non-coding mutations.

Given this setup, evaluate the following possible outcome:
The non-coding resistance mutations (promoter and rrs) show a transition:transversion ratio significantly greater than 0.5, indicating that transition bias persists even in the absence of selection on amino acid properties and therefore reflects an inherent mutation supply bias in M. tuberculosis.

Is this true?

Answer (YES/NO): YES